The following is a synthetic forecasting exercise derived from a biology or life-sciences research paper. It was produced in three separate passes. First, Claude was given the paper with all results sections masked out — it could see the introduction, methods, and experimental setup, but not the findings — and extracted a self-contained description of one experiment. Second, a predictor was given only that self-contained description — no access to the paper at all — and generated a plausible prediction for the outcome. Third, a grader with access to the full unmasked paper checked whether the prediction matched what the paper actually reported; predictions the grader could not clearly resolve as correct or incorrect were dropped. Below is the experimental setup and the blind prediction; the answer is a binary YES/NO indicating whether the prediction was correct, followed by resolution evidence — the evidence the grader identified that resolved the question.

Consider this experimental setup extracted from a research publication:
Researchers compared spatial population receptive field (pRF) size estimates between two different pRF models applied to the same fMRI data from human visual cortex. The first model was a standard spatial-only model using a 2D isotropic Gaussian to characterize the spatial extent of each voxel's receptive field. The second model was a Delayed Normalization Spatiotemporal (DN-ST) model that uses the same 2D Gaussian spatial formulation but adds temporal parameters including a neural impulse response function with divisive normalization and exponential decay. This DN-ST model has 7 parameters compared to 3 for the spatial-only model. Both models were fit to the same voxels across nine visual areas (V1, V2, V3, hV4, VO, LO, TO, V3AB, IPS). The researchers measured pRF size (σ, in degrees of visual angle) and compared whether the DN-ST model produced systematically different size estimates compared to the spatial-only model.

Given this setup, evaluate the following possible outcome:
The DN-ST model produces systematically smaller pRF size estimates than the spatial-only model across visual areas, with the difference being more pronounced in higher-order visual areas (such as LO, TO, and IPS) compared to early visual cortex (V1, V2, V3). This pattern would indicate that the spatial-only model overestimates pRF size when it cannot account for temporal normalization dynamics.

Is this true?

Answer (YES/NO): NO